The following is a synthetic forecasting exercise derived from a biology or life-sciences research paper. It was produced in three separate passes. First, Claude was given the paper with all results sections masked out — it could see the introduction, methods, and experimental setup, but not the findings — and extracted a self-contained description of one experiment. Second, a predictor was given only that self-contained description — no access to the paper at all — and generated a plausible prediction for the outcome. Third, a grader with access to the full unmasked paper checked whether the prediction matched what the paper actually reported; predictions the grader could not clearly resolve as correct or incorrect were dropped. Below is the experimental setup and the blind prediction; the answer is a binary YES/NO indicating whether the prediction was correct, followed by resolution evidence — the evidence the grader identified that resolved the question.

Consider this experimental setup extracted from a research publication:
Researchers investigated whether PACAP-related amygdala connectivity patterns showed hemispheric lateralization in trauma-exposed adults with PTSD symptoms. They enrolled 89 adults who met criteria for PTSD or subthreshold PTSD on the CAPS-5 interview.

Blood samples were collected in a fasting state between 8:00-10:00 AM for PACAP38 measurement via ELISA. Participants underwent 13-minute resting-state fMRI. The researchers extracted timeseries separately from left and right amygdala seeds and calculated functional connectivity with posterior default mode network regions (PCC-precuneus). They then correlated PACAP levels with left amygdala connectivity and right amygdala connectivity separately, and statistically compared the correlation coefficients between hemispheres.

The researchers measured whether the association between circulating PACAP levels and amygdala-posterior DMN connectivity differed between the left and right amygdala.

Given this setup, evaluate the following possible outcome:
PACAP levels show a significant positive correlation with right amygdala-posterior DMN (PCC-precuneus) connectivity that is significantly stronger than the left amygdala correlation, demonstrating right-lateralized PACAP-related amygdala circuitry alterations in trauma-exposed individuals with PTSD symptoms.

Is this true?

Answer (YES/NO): YES